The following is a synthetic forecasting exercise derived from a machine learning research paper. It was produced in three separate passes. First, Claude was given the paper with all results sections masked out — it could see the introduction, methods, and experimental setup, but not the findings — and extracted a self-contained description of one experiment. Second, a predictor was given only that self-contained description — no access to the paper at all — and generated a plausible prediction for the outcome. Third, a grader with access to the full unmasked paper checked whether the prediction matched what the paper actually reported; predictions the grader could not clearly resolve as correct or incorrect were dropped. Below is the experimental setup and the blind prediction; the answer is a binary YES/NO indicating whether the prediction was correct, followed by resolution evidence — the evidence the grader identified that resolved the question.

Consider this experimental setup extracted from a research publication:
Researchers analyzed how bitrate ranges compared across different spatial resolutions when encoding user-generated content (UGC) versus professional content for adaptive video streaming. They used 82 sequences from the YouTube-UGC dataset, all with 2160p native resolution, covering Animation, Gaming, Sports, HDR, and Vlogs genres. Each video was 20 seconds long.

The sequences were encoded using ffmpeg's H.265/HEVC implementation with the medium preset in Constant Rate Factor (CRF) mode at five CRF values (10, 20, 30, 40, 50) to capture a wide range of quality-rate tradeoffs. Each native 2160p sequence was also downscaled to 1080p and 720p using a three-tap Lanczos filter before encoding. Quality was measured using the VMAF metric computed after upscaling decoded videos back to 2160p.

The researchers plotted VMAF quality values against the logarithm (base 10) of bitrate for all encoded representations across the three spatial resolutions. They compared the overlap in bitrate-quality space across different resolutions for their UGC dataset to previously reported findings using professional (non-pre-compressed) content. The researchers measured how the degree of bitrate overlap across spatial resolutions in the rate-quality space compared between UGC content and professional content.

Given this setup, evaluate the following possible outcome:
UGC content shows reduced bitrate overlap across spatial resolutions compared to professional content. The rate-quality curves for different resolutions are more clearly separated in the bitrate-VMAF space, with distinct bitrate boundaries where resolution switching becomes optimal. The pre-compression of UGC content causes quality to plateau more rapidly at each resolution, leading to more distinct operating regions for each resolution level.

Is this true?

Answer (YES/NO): NO